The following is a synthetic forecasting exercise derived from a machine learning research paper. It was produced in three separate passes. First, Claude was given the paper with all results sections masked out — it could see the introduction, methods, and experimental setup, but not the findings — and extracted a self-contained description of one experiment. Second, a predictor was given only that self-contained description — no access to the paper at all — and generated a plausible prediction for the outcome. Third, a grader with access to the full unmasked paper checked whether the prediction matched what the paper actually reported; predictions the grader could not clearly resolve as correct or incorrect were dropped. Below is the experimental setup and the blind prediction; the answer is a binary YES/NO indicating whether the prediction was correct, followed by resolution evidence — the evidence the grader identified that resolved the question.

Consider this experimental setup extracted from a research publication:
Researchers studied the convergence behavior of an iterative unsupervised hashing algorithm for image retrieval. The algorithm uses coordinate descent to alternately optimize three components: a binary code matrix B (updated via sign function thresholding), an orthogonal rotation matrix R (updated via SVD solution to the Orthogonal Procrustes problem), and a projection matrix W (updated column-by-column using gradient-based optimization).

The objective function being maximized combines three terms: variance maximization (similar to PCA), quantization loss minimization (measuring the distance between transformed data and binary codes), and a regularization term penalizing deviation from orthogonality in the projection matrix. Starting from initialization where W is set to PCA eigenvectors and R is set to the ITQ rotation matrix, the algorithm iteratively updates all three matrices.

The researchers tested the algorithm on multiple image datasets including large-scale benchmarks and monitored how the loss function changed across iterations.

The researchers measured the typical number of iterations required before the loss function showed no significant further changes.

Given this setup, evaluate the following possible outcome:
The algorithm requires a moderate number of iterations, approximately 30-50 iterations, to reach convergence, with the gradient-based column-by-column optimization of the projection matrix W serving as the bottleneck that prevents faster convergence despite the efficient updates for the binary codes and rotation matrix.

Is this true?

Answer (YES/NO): NO